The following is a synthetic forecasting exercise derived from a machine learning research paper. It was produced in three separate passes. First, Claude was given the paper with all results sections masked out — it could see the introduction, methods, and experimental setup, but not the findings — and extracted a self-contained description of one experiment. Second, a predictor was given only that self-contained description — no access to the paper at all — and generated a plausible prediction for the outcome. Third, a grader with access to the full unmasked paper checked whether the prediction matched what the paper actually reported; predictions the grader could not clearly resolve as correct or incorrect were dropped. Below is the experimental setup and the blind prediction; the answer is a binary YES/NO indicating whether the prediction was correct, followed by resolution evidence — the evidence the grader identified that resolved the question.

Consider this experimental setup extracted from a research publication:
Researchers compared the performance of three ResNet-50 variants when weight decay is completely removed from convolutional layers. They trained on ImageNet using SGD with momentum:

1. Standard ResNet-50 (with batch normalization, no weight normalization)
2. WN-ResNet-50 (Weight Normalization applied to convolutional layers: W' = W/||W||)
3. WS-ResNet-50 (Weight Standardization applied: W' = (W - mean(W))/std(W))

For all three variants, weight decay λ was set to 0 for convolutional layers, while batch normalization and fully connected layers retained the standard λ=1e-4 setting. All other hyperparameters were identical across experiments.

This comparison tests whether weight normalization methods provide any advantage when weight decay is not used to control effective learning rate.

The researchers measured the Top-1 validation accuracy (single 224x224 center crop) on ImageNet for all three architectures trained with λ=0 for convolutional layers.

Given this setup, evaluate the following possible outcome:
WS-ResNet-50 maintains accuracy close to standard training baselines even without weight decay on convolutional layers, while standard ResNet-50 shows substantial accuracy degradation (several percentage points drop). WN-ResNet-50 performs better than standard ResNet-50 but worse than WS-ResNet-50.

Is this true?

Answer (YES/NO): NO